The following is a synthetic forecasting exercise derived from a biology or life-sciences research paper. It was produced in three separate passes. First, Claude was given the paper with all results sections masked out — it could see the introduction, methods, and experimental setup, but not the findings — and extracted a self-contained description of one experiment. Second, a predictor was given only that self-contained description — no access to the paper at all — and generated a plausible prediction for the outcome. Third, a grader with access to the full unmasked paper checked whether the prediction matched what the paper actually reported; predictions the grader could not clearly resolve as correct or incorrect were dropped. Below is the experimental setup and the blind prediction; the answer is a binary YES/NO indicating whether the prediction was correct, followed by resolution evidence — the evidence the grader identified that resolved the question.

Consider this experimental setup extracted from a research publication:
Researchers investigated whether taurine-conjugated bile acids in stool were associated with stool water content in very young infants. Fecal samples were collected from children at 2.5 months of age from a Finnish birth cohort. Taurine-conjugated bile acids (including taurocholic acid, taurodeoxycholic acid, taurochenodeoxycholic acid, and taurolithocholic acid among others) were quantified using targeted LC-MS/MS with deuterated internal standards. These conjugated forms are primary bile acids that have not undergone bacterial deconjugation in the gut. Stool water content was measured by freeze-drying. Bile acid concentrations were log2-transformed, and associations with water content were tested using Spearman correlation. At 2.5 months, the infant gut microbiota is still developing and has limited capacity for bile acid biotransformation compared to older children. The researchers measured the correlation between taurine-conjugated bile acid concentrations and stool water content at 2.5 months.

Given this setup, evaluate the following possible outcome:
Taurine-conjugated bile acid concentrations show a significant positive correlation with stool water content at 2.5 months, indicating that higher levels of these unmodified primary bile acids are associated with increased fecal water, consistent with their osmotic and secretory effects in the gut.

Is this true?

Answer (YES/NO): YES